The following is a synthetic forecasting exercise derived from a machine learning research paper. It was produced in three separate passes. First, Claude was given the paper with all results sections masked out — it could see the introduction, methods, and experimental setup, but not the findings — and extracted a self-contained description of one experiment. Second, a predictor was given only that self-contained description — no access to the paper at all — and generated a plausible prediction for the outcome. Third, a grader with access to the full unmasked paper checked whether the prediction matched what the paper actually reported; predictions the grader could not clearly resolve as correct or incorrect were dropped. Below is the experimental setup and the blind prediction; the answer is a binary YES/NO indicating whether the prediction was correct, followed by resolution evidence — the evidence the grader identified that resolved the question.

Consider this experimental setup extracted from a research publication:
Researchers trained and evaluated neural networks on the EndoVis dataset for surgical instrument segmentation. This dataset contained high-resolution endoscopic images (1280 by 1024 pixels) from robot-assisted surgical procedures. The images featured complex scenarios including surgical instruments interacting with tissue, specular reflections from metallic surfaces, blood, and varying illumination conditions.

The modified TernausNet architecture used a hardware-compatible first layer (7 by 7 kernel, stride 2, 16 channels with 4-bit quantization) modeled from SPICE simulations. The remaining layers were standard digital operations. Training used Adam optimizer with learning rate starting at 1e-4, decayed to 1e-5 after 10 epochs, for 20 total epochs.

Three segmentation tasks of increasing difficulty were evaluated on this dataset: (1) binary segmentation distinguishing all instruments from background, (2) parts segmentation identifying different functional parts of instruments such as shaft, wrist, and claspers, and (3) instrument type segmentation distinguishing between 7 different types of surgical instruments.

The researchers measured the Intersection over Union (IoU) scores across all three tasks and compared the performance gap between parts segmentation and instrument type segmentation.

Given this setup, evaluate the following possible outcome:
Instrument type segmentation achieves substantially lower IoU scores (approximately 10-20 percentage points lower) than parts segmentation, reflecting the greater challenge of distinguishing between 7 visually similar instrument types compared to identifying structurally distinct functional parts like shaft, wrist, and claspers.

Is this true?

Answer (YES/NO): NO